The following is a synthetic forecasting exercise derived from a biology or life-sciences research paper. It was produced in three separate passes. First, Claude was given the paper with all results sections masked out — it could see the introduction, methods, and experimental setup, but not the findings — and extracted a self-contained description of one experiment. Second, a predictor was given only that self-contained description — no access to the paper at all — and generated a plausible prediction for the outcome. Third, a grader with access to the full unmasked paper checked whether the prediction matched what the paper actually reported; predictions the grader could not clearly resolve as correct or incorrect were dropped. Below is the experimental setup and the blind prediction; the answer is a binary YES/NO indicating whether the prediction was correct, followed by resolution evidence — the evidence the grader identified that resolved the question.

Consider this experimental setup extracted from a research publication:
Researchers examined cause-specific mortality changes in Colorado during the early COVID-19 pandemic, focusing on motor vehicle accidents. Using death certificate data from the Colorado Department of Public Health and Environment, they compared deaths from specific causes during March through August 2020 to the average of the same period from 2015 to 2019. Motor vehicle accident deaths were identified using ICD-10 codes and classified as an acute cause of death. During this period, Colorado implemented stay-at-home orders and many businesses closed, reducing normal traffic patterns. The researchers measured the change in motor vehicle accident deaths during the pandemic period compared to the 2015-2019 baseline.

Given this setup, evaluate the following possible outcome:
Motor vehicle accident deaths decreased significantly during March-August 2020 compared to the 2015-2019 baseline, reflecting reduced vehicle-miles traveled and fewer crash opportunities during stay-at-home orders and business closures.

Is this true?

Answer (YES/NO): NO